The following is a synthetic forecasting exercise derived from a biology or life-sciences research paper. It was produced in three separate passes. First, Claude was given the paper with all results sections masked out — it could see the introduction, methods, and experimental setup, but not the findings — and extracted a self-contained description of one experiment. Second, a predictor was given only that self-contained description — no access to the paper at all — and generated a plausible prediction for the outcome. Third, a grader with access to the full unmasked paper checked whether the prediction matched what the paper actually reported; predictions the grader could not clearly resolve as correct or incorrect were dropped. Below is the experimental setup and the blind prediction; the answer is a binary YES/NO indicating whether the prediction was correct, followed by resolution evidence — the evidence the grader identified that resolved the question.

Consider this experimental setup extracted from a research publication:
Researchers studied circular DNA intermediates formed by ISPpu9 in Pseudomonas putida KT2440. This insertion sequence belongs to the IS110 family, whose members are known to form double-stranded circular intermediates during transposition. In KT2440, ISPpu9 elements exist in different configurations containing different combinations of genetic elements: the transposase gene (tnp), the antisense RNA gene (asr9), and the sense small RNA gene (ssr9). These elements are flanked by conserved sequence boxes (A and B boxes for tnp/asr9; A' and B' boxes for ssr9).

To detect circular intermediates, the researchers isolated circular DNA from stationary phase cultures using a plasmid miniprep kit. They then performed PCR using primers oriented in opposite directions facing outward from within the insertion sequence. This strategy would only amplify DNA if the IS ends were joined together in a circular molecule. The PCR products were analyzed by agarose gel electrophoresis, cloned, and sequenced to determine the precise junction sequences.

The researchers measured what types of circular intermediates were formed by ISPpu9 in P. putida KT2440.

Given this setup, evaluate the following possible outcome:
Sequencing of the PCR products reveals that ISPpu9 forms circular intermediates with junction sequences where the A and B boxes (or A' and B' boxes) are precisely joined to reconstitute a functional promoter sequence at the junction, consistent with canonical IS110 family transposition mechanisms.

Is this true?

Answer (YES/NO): NO